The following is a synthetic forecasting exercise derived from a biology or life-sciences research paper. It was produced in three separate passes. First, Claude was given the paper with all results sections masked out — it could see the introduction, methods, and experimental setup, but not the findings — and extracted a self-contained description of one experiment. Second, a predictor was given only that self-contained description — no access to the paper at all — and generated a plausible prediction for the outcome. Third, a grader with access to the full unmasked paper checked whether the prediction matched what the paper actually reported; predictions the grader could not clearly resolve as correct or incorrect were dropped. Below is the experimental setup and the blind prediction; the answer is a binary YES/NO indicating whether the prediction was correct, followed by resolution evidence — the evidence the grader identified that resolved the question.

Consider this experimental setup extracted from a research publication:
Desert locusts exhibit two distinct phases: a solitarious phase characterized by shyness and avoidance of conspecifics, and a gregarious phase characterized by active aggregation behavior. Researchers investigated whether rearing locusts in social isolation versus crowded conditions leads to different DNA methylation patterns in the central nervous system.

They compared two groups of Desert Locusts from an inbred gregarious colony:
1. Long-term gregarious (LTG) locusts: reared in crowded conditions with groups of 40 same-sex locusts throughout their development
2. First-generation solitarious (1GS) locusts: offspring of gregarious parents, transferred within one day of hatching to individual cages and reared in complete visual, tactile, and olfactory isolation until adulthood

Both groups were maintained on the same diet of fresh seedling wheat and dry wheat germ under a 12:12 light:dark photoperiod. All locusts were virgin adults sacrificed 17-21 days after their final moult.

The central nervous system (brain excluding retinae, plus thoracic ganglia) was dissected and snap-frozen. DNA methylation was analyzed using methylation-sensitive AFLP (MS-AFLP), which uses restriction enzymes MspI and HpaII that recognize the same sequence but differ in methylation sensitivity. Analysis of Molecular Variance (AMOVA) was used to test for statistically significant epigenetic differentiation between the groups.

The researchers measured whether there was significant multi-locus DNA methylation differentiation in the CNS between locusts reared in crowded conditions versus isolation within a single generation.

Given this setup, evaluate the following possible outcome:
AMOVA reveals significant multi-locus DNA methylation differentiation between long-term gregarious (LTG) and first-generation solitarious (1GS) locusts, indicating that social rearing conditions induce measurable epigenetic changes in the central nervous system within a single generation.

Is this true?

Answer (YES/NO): YES